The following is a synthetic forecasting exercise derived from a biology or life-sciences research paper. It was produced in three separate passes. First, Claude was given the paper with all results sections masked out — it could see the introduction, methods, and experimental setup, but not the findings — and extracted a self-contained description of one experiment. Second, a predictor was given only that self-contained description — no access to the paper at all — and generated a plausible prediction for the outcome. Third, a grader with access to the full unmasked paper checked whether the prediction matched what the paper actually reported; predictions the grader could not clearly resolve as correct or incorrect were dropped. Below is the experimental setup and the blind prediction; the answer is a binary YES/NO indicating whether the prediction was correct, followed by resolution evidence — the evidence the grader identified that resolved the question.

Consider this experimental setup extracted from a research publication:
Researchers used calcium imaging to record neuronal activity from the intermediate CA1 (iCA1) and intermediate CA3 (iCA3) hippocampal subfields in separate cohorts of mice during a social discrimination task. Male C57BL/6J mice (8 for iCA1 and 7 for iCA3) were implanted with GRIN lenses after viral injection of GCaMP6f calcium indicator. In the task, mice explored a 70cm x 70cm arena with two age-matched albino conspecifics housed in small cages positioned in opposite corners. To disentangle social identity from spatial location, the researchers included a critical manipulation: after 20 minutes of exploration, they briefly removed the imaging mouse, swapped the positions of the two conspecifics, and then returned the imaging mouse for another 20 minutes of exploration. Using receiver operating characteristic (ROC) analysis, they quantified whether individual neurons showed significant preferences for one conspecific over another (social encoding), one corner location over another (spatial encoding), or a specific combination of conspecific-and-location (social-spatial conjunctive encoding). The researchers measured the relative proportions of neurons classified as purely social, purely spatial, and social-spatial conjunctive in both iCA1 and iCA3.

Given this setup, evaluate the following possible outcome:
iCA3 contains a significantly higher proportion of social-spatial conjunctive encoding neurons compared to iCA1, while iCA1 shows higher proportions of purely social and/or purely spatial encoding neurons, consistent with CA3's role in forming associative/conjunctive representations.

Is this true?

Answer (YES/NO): NO